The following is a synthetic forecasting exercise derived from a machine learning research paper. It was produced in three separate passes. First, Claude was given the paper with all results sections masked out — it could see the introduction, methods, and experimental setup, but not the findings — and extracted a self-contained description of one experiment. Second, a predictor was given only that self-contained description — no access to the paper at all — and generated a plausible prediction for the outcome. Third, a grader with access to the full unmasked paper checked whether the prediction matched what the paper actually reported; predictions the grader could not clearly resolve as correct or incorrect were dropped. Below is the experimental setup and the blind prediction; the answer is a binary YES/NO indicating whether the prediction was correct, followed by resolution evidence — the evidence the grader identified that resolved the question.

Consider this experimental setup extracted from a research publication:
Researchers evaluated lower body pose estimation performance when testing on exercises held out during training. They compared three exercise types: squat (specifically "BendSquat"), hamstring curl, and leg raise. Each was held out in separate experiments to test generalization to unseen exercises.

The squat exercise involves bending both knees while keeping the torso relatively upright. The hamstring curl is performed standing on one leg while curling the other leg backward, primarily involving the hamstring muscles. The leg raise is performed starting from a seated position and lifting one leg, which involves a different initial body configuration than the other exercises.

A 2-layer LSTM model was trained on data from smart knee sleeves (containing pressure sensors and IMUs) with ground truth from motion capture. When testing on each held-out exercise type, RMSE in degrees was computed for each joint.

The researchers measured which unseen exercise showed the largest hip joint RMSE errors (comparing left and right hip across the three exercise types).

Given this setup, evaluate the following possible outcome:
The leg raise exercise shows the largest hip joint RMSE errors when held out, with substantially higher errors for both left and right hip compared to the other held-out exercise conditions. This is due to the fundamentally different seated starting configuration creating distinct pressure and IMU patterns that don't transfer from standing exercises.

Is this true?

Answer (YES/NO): NO